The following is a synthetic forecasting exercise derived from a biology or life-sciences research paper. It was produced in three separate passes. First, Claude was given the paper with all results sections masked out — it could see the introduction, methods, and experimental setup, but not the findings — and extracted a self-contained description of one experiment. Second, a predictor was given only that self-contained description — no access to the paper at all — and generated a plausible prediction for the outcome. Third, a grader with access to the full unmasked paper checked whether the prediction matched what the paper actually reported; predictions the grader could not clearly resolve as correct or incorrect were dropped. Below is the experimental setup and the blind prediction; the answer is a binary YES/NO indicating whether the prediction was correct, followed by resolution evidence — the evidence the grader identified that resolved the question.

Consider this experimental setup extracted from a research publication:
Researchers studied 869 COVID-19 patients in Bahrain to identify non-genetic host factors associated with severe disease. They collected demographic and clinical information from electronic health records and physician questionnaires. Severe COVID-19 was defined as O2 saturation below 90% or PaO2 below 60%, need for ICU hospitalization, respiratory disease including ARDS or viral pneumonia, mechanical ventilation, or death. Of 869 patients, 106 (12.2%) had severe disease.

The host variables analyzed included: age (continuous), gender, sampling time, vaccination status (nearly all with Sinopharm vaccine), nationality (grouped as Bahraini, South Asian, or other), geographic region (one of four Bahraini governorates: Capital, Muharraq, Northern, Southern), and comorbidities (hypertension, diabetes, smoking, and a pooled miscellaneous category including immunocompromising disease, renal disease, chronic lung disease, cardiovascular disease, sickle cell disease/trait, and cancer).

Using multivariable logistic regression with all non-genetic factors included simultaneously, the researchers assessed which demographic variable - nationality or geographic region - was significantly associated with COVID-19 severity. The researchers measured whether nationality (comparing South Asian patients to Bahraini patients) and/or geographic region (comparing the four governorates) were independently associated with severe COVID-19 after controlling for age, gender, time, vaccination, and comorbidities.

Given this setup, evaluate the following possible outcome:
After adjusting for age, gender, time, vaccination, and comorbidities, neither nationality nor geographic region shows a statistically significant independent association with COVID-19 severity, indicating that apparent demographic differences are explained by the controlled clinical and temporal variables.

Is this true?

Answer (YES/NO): NO